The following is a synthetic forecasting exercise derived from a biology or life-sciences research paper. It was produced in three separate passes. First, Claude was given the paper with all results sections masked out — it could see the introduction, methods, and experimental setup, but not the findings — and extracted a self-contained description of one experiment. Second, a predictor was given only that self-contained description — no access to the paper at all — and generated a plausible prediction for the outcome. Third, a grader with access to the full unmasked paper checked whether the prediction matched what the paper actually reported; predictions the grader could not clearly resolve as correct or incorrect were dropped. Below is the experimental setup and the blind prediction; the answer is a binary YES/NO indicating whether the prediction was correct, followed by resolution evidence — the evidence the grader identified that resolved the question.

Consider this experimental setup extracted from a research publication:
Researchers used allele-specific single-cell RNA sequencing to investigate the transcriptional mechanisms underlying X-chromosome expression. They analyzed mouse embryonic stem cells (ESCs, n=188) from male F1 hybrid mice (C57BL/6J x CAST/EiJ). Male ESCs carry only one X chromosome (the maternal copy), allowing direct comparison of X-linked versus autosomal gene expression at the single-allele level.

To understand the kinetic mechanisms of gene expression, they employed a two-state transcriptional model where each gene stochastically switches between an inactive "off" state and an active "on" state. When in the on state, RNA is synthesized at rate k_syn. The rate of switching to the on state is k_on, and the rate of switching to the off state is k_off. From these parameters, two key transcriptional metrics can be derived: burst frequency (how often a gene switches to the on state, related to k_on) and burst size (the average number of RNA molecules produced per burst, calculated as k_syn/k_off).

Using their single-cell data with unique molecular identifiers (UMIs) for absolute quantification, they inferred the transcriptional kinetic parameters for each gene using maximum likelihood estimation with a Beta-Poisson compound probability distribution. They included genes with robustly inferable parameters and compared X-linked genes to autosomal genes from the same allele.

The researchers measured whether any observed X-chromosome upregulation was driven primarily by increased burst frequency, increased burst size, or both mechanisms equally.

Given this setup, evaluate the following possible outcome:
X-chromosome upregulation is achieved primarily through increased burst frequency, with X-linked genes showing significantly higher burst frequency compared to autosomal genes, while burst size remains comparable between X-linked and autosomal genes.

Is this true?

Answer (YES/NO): YES